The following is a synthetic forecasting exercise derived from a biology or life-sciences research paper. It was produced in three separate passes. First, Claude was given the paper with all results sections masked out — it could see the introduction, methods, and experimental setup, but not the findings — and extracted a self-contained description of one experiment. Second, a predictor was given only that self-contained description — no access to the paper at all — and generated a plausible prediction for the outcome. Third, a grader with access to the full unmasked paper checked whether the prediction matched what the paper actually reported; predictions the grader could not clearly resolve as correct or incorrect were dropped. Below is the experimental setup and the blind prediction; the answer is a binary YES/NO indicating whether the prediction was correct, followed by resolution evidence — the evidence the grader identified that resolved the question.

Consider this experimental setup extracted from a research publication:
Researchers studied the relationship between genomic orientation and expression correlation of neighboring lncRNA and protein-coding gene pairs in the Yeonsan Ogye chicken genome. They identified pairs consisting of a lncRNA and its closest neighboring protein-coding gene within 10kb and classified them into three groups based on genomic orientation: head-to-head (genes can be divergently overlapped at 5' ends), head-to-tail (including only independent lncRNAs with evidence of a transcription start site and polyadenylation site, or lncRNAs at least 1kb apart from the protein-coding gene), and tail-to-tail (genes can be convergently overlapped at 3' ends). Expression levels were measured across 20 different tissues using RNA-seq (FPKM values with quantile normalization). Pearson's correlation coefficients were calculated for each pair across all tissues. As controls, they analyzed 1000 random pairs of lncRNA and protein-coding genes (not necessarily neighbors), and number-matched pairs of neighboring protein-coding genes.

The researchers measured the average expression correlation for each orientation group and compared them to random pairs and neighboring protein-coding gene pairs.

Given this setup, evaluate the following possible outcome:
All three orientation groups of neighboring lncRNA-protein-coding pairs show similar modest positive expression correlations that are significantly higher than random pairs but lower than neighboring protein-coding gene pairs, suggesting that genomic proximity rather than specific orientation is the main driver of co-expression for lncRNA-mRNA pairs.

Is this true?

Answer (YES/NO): NO